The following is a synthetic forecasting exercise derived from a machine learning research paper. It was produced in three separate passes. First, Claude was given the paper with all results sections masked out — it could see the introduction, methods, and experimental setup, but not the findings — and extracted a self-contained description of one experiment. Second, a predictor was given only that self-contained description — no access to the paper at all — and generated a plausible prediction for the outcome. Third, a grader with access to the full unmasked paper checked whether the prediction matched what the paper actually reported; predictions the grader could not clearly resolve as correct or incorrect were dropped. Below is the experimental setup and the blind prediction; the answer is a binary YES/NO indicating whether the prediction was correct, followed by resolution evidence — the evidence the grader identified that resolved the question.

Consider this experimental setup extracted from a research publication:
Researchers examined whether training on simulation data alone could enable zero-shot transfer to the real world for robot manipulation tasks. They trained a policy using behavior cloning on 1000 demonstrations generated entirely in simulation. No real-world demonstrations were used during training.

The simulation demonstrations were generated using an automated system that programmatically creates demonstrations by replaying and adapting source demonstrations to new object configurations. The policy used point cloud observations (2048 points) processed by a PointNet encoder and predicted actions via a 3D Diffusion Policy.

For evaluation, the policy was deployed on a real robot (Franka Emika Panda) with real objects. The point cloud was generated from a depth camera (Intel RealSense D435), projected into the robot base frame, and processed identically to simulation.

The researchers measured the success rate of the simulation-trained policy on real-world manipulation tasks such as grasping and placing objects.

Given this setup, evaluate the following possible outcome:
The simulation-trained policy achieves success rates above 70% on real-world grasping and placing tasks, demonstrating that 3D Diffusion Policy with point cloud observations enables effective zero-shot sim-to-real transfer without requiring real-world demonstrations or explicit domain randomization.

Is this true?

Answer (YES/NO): NO